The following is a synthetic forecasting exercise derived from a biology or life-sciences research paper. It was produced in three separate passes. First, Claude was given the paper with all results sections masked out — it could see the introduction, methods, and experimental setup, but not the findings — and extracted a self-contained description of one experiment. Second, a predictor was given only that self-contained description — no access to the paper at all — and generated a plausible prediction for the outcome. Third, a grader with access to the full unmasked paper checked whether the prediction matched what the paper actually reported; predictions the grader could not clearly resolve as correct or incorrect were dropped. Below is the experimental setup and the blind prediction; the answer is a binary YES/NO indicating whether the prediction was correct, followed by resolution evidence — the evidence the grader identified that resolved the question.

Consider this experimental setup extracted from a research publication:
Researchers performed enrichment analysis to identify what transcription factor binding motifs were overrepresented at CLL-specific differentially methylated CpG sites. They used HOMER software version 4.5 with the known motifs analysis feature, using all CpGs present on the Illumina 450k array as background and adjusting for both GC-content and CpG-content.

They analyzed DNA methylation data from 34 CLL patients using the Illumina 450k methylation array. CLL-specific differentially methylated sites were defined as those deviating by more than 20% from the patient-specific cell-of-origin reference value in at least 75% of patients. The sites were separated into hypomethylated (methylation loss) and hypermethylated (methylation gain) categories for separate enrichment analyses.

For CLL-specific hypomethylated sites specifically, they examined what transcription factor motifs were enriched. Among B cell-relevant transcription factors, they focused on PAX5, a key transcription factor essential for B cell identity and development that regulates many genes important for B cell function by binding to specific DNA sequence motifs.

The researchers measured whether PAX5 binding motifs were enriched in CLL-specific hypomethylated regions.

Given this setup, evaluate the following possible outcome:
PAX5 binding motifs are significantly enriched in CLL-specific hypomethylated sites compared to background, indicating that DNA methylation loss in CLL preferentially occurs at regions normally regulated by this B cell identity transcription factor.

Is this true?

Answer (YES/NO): NO